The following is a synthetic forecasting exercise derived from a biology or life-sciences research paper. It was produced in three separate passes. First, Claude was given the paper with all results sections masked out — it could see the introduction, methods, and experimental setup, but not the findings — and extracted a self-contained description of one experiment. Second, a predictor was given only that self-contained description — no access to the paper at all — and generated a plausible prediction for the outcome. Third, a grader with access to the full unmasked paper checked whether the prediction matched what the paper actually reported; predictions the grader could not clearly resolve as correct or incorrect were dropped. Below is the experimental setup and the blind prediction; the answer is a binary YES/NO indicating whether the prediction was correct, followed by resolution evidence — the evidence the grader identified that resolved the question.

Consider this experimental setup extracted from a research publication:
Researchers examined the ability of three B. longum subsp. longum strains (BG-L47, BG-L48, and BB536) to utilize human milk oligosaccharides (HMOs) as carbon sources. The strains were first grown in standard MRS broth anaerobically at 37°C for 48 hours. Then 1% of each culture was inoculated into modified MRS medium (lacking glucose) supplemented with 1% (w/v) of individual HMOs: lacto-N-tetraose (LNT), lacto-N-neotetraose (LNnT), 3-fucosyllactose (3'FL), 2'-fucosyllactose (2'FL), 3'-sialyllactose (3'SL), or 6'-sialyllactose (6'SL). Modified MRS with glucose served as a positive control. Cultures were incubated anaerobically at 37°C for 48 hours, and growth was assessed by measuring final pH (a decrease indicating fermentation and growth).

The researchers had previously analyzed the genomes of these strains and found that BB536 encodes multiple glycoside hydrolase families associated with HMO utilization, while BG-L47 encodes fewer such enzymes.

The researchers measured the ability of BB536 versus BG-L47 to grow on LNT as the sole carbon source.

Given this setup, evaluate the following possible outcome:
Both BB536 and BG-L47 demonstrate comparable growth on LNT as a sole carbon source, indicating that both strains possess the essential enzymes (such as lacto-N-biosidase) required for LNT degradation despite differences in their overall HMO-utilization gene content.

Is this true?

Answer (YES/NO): NO